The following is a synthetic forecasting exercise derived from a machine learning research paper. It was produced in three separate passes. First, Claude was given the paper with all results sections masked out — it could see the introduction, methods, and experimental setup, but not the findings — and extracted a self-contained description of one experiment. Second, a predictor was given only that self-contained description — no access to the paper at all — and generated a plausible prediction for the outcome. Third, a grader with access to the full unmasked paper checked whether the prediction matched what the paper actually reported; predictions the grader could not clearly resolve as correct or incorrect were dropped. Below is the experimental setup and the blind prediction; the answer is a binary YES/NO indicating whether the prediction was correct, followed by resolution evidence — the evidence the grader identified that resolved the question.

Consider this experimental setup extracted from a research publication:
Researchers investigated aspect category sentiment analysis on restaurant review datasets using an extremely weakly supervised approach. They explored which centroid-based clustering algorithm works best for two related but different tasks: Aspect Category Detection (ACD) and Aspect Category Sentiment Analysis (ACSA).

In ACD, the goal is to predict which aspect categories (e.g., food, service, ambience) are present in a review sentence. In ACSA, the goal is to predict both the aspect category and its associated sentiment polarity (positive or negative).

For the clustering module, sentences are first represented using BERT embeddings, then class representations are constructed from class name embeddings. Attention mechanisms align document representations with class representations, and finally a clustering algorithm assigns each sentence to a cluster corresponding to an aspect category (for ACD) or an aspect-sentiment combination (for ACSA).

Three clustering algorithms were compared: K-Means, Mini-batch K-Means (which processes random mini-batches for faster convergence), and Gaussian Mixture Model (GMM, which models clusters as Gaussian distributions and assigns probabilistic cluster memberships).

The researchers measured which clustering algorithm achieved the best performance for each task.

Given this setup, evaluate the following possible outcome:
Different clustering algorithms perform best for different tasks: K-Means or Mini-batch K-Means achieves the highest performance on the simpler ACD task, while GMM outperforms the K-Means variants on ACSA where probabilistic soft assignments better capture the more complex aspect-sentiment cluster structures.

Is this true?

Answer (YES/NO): YES